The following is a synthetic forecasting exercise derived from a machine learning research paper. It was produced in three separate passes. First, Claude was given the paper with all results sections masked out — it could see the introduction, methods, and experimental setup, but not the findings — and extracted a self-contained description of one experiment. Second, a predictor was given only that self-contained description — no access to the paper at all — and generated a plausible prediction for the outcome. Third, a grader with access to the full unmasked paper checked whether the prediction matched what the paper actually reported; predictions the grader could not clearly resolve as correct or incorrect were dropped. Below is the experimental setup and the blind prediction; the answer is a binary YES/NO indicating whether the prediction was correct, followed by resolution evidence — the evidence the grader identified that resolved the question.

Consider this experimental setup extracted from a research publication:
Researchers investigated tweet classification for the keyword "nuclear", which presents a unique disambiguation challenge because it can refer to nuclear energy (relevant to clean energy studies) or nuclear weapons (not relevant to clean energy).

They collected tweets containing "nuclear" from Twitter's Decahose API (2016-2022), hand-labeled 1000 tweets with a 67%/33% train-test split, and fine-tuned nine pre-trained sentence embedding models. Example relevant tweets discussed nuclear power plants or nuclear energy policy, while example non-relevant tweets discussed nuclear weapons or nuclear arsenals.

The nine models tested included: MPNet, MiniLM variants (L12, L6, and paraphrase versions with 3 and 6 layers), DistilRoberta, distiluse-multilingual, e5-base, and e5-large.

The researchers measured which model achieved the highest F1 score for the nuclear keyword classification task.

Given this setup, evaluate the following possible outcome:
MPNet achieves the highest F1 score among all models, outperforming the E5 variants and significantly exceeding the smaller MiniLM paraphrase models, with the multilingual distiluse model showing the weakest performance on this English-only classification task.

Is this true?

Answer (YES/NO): NO